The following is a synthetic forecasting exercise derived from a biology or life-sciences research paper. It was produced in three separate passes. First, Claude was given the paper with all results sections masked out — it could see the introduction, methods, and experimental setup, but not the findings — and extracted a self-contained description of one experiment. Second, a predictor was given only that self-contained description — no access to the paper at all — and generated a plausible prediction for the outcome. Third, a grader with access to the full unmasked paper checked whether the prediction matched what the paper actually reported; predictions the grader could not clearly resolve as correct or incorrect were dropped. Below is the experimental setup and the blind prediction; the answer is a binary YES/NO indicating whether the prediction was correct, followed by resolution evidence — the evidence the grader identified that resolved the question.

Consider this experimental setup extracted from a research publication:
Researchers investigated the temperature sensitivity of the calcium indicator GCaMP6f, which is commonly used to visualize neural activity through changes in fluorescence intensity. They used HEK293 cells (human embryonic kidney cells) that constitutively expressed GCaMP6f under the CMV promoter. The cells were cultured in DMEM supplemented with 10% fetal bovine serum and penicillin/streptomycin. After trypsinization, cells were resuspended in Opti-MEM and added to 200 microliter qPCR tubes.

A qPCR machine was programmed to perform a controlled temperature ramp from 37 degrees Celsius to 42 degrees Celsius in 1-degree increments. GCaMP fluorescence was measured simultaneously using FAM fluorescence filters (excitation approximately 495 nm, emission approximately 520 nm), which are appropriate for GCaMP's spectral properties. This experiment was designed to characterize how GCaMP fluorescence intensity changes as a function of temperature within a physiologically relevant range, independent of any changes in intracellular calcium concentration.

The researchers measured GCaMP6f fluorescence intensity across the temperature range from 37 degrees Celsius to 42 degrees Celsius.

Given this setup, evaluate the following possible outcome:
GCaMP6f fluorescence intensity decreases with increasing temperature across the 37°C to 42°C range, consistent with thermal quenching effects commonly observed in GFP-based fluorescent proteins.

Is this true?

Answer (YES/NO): YES